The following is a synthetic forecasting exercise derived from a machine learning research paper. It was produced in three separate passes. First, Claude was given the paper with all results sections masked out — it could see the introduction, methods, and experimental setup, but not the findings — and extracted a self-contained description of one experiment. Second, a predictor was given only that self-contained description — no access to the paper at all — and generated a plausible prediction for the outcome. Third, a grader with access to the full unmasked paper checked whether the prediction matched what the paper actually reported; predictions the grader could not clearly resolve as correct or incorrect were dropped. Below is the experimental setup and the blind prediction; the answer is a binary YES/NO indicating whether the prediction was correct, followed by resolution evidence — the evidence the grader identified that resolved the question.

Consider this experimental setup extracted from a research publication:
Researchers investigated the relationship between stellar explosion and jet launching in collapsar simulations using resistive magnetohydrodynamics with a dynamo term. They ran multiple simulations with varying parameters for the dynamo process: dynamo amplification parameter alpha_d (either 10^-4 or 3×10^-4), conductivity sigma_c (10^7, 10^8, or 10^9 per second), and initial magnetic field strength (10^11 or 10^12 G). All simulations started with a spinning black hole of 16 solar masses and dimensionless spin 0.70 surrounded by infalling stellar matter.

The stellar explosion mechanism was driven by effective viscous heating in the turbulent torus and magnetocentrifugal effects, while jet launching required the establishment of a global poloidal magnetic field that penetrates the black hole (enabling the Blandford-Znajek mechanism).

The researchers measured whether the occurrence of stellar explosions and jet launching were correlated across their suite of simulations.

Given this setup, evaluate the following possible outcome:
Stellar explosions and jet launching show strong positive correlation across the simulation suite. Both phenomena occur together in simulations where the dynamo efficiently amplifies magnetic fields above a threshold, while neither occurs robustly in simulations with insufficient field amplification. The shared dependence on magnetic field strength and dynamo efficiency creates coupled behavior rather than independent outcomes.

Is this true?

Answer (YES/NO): NO